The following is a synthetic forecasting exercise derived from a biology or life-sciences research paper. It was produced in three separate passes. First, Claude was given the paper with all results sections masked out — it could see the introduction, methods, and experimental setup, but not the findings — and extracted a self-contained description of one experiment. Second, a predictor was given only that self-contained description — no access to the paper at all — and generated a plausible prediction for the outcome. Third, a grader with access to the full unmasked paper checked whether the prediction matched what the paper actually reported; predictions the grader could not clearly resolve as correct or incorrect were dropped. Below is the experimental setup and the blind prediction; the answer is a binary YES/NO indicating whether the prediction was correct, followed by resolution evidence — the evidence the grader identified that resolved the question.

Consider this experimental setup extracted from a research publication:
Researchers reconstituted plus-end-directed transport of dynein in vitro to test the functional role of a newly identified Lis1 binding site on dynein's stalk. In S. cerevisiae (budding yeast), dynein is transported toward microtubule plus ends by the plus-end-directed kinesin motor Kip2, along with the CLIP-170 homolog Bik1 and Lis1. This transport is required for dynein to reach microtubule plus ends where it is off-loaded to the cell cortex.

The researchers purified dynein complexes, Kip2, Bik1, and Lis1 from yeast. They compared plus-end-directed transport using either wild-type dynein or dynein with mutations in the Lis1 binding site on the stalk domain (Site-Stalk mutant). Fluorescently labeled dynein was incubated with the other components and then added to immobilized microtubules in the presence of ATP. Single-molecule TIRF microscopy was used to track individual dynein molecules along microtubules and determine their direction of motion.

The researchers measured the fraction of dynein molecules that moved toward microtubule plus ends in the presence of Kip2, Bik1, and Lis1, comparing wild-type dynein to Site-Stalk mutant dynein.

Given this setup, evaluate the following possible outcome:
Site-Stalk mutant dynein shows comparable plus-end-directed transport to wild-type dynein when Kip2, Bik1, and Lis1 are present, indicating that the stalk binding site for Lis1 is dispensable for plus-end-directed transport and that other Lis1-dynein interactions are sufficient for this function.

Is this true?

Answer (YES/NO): NO